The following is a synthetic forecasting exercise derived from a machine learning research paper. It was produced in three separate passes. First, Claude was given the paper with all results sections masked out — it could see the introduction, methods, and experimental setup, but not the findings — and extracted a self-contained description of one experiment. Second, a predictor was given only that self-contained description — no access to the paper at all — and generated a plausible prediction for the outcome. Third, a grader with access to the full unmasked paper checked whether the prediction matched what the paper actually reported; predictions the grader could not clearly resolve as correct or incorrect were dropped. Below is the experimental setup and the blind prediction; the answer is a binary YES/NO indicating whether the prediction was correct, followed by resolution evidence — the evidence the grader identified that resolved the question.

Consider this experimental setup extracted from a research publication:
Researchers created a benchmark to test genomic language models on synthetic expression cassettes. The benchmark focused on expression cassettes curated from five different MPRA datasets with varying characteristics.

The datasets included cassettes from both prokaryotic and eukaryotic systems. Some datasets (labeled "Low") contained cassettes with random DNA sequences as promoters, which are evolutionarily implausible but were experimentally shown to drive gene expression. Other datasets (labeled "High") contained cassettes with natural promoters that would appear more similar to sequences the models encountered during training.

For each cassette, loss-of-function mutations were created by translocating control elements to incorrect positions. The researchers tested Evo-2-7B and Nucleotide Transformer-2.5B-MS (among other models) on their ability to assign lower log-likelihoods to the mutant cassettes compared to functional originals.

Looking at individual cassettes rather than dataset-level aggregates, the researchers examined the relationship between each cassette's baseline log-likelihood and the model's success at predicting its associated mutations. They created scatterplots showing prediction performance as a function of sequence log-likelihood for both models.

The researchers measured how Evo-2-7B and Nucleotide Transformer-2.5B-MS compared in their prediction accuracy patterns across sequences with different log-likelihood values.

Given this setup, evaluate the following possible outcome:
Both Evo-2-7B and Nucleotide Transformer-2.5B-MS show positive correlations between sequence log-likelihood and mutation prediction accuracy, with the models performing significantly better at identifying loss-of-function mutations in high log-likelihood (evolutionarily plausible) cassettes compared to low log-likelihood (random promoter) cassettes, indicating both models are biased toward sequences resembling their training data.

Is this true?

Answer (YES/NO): YES